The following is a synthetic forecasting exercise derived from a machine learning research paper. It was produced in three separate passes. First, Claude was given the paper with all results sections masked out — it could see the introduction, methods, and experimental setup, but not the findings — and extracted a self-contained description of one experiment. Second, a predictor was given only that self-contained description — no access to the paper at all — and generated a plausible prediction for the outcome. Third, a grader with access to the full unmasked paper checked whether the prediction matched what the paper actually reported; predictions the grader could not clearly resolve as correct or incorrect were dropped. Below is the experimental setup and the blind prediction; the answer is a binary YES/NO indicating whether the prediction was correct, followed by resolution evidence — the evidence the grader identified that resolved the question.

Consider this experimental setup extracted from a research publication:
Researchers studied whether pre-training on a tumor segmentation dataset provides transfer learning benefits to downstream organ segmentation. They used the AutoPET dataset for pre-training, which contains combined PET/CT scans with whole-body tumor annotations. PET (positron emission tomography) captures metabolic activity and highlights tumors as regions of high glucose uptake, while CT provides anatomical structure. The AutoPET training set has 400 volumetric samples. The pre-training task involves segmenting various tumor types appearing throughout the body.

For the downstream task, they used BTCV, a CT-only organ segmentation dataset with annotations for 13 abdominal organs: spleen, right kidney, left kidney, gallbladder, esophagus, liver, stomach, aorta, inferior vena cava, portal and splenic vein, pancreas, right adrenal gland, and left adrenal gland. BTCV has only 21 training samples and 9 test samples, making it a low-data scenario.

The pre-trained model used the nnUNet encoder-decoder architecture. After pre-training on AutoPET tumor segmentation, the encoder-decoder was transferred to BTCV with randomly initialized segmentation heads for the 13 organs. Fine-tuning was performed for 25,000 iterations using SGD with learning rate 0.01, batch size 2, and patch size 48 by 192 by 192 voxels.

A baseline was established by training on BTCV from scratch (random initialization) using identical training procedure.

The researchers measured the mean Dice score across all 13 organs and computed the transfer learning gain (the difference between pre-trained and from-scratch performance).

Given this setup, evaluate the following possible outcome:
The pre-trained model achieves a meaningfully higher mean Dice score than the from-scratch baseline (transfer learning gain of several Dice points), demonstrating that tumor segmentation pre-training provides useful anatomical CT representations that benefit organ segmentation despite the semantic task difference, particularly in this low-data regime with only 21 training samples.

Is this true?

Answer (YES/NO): NO